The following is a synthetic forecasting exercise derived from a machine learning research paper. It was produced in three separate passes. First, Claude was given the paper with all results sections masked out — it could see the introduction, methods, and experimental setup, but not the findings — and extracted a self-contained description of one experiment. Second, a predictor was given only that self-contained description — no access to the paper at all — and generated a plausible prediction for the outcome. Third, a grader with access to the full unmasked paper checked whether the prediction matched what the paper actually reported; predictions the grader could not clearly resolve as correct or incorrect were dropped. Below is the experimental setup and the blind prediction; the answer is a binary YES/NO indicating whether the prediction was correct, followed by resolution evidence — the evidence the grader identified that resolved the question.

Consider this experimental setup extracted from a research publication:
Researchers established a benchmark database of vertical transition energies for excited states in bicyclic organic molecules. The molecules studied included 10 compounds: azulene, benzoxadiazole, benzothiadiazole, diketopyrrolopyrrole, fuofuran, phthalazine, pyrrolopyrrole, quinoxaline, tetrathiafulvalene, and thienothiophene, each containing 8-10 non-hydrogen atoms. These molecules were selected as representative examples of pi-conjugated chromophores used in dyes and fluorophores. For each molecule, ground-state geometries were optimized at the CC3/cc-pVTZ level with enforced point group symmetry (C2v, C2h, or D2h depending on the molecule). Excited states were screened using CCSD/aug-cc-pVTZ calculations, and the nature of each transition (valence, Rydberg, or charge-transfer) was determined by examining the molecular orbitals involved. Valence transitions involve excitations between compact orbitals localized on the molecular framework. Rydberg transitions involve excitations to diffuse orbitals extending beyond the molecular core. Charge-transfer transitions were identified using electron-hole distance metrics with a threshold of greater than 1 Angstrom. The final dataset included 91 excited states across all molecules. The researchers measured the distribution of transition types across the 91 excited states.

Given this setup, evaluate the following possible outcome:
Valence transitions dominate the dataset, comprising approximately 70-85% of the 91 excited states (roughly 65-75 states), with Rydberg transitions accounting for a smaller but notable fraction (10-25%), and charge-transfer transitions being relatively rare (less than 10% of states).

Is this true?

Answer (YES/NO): NO